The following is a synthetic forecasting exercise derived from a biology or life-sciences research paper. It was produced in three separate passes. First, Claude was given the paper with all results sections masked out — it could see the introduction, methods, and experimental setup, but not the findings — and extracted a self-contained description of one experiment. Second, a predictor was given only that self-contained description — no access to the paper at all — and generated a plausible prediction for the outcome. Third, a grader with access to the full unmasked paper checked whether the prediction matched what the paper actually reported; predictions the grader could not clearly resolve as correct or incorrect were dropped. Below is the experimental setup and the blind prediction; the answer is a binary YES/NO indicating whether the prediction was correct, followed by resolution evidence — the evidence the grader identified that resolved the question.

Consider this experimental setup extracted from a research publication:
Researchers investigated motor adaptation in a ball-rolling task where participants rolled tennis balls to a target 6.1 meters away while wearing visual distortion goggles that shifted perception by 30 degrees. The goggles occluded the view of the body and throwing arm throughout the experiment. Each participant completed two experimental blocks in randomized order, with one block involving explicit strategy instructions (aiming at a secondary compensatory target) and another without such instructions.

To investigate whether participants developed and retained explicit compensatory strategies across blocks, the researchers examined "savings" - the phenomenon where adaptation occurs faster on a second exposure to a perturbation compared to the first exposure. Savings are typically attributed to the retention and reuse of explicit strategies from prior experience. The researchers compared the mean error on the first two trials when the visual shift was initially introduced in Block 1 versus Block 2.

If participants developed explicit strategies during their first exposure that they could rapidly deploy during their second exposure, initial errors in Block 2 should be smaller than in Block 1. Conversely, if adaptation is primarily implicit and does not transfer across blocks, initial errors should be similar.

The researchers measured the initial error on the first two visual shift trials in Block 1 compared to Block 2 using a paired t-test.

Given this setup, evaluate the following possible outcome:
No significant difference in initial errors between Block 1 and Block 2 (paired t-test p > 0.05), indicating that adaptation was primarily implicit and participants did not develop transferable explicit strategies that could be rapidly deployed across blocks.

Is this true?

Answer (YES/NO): NO